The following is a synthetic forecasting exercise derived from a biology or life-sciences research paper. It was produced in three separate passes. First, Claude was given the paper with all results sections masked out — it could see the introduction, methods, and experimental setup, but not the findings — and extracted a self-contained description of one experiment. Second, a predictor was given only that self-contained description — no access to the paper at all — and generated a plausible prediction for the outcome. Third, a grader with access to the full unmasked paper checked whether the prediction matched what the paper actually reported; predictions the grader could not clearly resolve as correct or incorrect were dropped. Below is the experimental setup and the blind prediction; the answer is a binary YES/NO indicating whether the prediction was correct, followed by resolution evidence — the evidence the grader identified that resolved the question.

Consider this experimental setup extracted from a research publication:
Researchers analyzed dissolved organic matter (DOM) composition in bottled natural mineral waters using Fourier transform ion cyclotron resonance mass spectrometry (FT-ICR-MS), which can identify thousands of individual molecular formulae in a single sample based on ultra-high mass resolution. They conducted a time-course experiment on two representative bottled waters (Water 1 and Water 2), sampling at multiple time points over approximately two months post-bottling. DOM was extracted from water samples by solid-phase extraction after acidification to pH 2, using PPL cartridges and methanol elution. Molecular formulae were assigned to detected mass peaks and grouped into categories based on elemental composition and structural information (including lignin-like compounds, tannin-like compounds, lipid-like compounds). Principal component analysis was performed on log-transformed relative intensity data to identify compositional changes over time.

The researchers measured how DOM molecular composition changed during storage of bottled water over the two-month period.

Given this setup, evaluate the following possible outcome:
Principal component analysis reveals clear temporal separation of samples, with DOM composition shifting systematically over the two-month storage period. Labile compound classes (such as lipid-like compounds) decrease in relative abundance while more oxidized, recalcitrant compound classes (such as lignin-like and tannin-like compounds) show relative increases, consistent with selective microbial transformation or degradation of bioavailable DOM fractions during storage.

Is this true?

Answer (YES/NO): NO